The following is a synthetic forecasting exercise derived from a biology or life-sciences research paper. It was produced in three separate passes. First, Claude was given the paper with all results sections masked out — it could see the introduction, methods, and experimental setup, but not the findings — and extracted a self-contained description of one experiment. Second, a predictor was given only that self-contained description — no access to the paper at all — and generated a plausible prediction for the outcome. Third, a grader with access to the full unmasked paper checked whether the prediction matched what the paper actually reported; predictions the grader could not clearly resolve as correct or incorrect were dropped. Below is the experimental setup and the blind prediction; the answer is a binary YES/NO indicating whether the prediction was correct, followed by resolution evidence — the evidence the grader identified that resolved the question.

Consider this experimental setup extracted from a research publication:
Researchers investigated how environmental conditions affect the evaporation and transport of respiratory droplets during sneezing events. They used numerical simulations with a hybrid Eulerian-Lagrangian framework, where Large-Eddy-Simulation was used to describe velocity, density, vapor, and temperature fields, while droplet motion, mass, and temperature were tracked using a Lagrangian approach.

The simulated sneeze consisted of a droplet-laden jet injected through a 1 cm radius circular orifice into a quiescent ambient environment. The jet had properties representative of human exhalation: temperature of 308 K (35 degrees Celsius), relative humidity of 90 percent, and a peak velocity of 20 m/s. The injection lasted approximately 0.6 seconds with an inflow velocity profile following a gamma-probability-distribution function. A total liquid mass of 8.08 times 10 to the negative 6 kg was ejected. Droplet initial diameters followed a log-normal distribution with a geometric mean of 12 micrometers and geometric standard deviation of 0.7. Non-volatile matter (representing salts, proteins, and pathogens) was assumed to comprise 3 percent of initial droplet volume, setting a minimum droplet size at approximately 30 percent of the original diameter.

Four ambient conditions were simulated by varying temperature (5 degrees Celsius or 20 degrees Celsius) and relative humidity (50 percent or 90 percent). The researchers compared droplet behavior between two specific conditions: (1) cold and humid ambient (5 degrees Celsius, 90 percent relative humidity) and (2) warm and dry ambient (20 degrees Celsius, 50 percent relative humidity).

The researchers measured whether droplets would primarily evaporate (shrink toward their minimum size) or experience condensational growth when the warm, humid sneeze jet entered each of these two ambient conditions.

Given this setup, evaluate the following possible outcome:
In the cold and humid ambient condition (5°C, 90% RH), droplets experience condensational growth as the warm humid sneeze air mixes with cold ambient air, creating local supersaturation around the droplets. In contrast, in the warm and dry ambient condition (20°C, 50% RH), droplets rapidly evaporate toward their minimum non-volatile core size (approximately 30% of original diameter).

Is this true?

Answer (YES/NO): NO